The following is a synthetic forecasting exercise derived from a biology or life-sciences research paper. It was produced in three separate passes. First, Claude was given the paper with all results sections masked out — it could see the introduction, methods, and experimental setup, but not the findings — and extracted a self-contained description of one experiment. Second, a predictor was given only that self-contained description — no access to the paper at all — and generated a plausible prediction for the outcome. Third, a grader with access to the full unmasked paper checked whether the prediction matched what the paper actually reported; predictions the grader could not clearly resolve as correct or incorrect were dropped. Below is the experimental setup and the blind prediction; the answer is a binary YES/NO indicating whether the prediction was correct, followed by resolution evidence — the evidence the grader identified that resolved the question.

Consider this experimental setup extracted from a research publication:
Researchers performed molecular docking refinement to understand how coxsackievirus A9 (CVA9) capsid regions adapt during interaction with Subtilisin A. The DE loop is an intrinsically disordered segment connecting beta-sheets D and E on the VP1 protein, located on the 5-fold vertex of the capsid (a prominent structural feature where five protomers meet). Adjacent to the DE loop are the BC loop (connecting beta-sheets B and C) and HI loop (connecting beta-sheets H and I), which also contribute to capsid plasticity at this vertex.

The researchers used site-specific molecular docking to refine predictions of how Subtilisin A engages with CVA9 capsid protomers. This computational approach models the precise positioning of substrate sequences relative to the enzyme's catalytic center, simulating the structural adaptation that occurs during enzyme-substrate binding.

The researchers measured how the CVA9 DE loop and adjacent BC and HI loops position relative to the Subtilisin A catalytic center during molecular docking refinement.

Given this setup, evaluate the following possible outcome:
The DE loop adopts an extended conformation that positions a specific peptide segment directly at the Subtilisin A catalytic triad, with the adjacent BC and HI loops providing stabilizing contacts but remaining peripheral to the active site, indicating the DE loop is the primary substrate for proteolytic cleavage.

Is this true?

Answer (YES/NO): YES